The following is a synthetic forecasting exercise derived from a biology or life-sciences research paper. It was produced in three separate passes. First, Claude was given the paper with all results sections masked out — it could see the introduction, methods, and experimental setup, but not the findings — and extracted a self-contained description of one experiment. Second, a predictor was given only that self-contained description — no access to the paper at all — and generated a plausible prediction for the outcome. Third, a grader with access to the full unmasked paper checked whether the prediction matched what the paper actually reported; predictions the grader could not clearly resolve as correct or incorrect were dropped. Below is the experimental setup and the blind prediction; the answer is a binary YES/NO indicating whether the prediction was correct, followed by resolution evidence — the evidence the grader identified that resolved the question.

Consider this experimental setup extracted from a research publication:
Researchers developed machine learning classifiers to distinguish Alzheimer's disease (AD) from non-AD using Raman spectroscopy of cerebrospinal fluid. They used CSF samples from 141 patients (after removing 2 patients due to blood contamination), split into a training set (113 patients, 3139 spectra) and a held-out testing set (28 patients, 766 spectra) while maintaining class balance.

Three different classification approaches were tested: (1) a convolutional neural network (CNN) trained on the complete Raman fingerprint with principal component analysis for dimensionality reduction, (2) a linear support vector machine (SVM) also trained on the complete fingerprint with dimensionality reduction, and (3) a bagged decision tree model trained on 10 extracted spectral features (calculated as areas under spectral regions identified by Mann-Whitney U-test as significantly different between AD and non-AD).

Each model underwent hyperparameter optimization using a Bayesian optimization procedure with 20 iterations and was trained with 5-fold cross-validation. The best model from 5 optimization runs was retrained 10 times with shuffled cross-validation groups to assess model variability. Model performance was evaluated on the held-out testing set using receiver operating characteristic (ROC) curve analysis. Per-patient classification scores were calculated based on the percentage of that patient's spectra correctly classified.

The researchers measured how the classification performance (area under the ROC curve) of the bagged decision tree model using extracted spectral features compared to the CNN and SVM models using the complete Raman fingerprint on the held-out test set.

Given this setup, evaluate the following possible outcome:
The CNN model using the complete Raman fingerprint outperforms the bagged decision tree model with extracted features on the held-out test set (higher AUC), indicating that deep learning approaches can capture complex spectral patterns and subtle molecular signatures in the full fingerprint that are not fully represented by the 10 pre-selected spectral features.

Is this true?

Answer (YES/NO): NO